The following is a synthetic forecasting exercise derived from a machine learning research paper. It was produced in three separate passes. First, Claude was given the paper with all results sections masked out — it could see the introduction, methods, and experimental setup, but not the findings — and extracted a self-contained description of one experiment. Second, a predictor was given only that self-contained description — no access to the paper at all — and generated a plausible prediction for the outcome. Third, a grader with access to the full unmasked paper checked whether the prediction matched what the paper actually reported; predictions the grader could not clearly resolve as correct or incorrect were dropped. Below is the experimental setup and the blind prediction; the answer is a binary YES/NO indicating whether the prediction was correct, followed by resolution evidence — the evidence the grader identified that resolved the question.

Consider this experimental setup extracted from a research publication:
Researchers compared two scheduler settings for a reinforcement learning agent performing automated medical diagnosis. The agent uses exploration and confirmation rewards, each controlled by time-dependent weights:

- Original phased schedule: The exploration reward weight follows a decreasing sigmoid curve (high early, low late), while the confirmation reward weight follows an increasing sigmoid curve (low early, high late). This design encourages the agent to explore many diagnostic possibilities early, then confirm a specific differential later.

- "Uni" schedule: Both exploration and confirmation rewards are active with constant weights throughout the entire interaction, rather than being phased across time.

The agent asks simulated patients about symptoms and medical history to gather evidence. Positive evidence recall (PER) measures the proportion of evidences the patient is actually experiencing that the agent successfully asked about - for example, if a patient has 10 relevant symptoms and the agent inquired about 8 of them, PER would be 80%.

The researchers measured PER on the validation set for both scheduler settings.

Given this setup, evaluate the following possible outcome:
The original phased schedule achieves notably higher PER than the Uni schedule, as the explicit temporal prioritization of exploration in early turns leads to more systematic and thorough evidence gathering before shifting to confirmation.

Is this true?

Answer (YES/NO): YES